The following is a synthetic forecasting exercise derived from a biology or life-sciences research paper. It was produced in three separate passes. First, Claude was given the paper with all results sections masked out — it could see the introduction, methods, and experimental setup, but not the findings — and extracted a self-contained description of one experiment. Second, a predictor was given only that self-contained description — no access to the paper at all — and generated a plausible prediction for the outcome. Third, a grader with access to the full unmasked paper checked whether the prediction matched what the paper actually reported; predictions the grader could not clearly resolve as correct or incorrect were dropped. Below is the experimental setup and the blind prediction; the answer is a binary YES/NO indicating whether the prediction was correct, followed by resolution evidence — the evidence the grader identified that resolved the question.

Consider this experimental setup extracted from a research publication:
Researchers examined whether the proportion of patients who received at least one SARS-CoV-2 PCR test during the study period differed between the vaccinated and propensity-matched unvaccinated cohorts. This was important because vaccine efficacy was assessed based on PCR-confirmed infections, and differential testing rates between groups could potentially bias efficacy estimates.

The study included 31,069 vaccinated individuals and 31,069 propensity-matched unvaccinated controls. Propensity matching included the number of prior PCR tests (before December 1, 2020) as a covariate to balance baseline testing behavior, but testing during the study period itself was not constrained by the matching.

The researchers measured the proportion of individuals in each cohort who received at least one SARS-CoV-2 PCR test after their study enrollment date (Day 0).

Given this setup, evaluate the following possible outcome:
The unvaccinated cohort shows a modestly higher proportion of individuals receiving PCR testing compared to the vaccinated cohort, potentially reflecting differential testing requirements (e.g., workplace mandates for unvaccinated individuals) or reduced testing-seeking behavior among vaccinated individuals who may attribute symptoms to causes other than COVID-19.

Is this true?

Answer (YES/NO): YES